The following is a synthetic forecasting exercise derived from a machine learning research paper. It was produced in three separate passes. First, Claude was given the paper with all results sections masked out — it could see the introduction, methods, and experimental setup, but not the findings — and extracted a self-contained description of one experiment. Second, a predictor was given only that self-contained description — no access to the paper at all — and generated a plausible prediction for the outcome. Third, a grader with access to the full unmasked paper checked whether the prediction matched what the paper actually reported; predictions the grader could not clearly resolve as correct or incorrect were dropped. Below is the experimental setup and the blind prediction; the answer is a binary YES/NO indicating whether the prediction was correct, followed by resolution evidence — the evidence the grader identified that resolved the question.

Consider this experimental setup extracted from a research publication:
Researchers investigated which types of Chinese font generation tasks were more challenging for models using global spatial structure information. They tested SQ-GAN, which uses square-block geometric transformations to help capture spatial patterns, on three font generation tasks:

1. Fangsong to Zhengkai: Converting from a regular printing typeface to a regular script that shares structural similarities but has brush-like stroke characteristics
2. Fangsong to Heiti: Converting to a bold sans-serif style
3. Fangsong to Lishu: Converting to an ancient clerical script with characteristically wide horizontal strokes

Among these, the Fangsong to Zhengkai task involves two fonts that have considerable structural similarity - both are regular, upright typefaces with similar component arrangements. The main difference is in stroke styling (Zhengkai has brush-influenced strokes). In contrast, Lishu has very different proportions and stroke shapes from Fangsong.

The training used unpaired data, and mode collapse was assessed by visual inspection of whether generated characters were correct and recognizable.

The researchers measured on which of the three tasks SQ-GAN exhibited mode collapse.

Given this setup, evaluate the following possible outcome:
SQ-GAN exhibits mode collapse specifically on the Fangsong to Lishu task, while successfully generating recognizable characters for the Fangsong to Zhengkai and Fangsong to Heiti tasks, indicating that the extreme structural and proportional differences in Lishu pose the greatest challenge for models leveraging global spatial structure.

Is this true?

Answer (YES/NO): NO